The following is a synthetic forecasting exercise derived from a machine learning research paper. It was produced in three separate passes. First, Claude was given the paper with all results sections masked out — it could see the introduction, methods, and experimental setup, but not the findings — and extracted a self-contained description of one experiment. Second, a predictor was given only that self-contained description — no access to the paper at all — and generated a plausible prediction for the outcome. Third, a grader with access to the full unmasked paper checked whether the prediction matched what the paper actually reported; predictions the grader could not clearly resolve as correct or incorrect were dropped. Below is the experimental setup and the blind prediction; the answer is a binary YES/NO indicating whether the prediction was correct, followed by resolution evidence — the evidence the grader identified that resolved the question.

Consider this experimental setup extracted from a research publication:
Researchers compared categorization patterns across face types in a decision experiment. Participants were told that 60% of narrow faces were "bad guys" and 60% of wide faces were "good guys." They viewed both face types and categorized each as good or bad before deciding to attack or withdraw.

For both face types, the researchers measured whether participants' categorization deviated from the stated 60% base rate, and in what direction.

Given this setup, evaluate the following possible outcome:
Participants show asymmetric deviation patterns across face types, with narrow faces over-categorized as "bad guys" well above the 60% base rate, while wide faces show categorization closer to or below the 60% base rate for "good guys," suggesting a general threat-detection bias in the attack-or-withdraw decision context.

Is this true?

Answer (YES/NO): NO